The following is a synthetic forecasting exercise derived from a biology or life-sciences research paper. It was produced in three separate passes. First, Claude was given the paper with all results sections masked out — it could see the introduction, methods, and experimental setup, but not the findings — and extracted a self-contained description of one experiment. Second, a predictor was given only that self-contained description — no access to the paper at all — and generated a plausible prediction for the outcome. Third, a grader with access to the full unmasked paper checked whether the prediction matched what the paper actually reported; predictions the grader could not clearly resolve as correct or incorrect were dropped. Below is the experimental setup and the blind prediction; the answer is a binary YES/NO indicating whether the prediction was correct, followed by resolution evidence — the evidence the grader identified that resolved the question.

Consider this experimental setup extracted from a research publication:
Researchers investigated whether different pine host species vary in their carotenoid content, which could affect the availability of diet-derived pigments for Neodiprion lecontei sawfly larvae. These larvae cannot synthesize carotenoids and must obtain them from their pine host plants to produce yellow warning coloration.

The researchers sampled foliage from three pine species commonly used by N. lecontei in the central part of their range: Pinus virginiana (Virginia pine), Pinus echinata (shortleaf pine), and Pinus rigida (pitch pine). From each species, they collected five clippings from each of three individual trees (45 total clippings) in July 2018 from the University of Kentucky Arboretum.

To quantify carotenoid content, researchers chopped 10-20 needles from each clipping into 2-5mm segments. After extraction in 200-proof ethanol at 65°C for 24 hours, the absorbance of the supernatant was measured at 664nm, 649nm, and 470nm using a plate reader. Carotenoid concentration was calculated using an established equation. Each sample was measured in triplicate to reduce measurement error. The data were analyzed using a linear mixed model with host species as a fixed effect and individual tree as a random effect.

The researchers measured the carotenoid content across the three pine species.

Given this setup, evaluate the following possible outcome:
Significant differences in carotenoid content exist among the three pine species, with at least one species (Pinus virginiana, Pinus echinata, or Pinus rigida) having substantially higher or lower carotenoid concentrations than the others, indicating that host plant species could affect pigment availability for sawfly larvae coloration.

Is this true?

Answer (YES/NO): YES